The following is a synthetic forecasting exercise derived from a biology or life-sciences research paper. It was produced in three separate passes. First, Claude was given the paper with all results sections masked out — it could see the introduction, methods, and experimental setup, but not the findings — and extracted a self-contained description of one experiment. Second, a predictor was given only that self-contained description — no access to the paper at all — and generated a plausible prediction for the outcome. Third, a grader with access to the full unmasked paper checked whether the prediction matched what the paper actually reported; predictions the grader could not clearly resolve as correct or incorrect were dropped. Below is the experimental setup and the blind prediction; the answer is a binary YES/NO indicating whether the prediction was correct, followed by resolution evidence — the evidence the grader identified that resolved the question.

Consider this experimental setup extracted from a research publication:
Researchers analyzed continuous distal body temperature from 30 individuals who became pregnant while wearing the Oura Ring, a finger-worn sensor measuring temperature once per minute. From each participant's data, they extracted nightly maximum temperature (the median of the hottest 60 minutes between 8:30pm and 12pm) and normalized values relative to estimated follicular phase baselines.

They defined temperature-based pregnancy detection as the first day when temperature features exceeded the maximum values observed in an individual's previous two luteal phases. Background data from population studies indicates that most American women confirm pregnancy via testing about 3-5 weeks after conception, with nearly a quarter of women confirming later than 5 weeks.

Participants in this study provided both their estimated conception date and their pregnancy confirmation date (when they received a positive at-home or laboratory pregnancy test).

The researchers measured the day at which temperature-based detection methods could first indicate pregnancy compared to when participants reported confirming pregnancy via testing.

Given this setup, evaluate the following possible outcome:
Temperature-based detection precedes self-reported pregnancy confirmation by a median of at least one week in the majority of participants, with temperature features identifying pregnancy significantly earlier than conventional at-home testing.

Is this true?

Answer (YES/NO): YES